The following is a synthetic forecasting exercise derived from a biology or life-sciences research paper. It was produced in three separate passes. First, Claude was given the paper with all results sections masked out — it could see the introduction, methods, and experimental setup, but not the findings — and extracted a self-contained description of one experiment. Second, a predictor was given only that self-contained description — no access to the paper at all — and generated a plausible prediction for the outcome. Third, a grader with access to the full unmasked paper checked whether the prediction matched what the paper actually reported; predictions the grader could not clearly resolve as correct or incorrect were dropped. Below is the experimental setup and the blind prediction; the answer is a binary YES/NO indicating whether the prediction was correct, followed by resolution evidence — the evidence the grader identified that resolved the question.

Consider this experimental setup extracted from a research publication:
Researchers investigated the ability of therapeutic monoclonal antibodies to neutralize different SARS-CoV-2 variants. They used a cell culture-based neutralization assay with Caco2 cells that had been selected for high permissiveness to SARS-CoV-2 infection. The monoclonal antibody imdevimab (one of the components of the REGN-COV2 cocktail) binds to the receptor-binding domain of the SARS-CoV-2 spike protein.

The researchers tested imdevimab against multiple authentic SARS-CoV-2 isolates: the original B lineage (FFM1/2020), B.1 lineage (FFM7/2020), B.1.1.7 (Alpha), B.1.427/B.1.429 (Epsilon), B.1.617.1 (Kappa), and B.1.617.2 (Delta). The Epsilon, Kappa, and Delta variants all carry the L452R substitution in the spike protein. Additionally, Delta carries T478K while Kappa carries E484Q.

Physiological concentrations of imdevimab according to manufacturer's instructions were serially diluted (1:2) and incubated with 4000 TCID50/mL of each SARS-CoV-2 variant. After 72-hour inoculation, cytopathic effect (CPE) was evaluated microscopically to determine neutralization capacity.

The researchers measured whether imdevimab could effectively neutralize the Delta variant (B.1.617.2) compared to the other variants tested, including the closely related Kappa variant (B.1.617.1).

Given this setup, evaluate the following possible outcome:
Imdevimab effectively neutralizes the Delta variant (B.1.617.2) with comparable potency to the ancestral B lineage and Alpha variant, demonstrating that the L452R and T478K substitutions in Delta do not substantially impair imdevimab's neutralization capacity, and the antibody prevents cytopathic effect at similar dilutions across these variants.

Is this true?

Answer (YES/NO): NO